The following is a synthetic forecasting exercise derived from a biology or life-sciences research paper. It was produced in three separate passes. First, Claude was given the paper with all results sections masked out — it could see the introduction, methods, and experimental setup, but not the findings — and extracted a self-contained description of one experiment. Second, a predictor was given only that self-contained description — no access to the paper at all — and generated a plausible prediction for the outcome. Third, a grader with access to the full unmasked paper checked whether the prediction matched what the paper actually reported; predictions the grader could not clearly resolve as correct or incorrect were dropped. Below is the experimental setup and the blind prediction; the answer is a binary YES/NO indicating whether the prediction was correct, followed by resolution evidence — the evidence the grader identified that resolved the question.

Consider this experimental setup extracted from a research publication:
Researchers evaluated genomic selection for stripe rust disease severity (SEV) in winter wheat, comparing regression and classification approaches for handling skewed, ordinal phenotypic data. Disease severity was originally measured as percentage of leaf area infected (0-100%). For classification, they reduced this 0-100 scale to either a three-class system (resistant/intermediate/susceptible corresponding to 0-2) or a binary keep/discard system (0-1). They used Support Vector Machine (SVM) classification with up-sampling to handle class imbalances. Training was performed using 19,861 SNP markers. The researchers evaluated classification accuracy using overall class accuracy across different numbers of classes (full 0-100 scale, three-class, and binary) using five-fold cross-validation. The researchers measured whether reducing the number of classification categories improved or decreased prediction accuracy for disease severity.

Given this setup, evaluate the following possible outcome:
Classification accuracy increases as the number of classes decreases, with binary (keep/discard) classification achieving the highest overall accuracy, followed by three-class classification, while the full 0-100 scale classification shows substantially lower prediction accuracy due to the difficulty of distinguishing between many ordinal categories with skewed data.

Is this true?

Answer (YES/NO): YES